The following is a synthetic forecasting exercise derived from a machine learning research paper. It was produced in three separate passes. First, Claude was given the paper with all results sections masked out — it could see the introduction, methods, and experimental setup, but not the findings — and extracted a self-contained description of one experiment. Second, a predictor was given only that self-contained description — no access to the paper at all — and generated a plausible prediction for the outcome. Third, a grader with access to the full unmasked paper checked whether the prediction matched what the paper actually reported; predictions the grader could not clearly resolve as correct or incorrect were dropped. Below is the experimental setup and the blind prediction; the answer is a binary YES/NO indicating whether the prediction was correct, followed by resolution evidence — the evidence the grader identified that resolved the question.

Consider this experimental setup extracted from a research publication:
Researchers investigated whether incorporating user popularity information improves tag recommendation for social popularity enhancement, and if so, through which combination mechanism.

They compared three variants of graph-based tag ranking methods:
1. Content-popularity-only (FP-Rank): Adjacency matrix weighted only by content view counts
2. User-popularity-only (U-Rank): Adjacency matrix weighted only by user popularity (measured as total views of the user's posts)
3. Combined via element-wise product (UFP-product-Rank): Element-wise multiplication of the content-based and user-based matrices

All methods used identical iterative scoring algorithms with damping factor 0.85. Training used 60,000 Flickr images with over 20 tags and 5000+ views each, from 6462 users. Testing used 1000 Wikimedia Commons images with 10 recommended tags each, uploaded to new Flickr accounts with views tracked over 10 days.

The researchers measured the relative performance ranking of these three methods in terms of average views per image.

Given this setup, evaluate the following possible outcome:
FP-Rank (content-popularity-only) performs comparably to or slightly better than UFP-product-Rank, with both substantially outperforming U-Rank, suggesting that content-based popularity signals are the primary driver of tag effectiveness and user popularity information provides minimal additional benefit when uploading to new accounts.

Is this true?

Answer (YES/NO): NO